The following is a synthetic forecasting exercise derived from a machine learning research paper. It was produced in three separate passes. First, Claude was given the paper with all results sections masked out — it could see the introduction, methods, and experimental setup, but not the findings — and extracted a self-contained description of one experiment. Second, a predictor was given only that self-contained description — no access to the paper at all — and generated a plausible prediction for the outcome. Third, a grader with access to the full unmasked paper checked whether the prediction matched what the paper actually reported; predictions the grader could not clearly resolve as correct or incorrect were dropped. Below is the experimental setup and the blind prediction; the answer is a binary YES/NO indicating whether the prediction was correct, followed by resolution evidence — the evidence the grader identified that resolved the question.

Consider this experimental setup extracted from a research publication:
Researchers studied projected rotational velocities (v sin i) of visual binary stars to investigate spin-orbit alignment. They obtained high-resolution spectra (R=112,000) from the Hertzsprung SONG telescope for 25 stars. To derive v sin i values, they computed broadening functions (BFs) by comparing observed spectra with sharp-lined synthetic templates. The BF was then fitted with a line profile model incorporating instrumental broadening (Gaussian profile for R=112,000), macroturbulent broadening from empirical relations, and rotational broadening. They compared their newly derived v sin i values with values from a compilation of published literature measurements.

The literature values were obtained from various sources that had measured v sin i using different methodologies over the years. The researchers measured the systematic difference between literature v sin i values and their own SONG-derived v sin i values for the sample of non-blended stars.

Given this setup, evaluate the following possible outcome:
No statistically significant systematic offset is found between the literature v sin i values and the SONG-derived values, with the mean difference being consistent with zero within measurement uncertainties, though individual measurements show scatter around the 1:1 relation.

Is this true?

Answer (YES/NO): NO